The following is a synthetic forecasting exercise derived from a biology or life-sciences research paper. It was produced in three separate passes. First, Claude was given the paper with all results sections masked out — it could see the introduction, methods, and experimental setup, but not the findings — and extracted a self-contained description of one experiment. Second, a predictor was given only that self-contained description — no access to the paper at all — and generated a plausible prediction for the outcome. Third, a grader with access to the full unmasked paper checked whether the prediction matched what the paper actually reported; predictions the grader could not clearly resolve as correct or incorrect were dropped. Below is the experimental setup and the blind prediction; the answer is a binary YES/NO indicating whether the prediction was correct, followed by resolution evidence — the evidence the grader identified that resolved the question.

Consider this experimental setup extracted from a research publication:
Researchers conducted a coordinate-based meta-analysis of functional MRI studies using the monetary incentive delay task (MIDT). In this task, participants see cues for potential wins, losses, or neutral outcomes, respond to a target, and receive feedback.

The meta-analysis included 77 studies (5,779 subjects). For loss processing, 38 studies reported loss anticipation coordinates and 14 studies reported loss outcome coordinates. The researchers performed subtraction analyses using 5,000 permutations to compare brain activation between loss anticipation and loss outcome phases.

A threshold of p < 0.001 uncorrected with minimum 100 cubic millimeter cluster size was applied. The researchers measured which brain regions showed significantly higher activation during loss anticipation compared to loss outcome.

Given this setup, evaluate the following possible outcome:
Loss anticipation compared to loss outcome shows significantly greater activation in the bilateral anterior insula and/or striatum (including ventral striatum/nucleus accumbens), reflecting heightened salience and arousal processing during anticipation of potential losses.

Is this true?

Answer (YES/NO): YES